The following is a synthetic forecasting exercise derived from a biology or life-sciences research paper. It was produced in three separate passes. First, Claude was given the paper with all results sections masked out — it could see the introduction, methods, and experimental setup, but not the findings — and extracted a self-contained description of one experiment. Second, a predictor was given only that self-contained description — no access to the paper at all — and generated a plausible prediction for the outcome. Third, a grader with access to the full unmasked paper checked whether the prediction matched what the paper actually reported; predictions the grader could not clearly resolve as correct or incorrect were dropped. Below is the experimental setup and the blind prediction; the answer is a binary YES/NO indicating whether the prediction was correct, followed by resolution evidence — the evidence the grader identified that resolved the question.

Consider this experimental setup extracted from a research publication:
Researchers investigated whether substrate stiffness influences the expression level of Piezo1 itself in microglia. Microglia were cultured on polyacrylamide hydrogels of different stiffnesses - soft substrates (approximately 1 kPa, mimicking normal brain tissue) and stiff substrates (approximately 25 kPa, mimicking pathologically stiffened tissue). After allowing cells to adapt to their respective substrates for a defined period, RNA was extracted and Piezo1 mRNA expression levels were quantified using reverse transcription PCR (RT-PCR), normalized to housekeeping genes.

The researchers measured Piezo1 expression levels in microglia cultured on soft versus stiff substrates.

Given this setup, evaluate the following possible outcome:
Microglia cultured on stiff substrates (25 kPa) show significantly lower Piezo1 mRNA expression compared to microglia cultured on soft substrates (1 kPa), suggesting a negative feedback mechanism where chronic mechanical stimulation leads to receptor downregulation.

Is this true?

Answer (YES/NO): NO